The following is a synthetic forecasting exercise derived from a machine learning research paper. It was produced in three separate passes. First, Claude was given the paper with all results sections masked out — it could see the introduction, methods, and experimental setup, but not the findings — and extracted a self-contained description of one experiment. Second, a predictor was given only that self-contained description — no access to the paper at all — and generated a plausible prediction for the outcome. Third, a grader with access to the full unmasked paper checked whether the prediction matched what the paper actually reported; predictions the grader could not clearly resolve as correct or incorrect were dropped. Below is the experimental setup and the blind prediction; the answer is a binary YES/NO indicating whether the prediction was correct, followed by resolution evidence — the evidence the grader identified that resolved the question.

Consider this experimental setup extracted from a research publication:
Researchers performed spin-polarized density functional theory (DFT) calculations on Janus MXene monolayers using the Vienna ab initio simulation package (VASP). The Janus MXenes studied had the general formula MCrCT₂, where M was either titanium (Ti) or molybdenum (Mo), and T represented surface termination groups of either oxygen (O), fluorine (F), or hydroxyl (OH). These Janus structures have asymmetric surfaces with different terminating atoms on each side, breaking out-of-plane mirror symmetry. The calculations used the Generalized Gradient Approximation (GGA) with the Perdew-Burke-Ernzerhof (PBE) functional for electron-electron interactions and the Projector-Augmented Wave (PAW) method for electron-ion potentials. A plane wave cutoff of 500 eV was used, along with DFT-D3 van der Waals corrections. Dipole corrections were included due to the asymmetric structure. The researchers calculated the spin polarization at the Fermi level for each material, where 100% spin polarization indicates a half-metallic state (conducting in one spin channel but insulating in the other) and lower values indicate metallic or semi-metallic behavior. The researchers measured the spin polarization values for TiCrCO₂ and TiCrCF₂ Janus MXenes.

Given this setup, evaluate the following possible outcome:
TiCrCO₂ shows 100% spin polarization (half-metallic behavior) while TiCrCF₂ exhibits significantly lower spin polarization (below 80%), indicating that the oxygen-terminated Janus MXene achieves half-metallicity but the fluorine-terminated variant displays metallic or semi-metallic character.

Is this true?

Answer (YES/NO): NO